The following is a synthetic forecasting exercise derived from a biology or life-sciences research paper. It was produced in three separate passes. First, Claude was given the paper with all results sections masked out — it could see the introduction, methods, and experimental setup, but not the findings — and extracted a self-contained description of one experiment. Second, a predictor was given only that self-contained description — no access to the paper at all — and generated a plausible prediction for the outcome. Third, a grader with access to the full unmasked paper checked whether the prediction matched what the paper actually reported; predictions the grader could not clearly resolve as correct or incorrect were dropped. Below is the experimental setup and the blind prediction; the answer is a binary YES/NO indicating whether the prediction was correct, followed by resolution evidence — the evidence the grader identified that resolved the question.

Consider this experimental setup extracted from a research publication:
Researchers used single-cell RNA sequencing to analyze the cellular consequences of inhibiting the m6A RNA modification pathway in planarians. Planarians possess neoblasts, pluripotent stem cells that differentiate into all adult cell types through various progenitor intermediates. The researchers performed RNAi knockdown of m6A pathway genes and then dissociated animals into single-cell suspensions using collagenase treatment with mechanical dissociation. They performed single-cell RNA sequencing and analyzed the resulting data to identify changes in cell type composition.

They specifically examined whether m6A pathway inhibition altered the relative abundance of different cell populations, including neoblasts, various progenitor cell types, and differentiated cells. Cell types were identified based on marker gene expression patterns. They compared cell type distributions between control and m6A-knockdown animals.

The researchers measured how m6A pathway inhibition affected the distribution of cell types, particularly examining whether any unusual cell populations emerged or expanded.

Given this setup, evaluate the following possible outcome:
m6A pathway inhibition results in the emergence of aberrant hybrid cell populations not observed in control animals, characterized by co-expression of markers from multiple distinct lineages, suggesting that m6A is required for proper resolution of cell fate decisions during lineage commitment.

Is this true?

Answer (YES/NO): NO